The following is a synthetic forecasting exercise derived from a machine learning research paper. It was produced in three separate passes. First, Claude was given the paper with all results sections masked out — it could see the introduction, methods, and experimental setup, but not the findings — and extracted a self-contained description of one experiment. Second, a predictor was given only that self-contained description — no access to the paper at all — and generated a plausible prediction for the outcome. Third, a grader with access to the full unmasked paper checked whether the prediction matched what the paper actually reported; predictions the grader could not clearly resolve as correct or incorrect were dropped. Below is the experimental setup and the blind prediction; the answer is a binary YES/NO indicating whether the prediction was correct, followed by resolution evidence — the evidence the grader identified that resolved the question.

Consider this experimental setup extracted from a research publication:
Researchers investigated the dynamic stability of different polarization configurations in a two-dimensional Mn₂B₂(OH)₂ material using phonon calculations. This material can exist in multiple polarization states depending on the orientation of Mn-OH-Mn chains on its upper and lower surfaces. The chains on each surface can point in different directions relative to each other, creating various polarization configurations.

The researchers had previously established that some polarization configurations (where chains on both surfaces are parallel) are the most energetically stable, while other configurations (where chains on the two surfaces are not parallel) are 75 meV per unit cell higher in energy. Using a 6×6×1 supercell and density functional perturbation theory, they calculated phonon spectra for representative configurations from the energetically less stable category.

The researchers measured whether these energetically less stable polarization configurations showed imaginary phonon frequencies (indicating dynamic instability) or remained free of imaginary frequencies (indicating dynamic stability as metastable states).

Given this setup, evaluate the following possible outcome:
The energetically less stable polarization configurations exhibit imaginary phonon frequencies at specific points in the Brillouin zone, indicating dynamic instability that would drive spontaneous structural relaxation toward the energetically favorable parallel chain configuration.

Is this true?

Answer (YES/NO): NO